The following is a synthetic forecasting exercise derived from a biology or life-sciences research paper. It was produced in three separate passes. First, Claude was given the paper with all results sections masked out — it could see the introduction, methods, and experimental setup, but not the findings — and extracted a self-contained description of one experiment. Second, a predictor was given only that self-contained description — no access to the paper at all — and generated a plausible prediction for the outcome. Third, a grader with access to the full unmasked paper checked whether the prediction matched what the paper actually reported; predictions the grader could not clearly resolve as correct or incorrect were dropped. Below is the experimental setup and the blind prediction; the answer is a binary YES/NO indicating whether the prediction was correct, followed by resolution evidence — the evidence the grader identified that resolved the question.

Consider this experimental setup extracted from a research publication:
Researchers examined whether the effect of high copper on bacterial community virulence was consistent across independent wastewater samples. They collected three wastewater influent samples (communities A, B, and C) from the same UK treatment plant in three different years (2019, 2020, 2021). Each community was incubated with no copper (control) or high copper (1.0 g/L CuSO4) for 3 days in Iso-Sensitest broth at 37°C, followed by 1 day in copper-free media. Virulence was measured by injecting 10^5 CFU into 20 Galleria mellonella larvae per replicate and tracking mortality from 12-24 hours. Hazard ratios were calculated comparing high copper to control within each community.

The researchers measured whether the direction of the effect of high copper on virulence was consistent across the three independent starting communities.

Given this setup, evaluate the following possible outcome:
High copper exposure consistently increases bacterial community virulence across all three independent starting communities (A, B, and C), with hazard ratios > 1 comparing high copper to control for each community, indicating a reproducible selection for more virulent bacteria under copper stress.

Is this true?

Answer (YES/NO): NO